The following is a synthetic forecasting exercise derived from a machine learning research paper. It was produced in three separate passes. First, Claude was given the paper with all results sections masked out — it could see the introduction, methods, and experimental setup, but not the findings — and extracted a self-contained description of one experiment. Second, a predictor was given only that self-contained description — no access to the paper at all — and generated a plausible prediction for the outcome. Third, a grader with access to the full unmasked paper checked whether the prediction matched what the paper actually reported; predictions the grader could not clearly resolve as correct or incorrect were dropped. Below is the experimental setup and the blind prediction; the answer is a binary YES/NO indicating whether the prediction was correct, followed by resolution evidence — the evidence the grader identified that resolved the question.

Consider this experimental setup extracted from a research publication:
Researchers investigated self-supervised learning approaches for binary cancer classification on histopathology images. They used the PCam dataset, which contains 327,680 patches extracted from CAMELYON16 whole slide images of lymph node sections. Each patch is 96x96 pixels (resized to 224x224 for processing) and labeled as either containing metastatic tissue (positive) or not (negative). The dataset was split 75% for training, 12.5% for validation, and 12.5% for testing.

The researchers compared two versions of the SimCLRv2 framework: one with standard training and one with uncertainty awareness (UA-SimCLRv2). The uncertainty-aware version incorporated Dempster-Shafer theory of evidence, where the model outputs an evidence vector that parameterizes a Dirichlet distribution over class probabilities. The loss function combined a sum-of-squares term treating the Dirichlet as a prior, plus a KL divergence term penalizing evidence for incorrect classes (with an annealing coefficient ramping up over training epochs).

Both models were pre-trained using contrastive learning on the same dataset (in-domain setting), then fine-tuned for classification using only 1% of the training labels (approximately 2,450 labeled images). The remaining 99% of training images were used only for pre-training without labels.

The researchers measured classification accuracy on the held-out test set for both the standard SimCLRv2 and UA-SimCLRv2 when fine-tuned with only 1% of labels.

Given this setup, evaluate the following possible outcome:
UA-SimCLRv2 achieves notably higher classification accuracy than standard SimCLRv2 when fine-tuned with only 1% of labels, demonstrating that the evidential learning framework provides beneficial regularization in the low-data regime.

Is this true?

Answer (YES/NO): NO